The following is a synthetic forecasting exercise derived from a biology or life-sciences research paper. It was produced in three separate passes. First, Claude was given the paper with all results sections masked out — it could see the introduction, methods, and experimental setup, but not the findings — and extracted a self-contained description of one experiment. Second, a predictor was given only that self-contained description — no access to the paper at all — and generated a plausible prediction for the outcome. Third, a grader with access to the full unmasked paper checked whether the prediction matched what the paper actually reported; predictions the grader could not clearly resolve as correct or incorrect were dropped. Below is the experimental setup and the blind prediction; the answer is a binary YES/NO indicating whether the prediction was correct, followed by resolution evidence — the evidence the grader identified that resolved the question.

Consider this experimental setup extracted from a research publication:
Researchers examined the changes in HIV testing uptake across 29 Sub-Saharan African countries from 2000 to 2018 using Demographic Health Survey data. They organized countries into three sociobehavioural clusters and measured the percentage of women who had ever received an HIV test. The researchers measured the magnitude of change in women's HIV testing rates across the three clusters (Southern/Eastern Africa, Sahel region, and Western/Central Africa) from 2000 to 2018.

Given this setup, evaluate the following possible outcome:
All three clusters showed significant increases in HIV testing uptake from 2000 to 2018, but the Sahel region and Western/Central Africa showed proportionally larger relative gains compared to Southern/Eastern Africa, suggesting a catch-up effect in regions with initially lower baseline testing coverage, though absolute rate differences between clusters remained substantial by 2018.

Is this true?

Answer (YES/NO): NO